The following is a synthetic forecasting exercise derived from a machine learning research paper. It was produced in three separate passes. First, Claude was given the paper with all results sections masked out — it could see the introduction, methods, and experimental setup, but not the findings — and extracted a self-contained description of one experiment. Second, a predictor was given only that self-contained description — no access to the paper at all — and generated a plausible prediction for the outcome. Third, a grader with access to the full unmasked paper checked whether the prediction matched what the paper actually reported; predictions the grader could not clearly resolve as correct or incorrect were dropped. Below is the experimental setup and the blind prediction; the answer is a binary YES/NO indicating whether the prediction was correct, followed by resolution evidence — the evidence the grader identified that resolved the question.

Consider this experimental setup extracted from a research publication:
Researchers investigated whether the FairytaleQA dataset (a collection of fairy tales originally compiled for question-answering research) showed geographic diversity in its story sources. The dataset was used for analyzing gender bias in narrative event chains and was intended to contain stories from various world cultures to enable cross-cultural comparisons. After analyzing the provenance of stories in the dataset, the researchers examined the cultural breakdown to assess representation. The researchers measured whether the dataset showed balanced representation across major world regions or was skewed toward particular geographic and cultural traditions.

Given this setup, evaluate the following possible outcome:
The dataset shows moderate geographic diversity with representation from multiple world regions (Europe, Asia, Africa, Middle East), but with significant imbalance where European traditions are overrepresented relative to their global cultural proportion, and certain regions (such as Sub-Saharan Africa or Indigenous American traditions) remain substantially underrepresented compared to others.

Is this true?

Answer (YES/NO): NO